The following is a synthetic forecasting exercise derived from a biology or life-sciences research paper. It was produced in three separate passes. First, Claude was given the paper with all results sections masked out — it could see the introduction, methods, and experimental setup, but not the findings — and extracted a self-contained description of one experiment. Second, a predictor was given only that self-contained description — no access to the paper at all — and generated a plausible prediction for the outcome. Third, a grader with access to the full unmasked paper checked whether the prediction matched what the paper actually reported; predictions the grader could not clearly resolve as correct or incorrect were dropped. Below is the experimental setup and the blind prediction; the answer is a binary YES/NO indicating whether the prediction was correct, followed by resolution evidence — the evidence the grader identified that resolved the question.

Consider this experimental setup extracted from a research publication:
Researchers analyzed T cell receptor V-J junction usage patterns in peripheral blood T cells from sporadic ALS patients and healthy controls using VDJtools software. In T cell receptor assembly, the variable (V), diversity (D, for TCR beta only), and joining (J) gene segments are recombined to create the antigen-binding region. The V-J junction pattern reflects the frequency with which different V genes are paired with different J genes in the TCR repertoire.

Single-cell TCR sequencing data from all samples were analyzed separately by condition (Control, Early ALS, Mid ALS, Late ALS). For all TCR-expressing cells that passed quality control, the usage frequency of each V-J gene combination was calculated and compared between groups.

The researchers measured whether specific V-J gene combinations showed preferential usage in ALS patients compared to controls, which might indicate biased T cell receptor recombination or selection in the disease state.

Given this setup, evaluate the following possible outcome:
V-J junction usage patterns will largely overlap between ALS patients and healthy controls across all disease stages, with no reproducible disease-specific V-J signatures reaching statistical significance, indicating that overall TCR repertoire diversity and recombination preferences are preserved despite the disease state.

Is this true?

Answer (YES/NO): YES